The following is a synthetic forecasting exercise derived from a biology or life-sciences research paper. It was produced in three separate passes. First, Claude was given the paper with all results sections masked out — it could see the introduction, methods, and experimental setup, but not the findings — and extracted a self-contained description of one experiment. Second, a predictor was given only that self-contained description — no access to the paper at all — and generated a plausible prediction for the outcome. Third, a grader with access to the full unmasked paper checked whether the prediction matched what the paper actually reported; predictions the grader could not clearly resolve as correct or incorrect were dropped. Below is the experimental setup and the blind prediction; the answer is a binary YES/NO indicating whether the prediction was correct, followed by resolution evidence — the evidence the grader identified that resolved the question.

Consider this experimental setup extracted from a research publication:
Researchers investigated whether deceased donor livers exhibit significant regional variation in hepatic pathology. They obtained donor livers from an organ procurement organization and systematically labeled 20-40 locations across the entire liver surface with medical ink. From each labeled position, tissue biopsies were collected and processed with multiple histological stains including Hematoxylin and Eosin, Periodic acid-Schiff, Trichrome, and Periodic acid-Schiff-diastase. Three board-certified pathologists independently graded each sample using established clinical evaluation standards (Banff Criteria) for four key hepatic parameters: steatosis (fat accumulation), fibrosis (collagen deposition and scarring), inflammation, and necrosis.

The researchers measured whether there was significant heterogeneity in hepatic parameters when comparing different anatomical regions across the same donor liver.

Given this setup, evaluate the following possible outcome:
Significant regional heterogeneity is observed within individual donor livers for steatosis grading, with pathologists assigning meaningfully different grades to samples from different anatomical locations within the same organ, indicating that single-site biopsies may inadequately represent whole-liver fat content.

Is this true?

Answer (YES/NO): YES